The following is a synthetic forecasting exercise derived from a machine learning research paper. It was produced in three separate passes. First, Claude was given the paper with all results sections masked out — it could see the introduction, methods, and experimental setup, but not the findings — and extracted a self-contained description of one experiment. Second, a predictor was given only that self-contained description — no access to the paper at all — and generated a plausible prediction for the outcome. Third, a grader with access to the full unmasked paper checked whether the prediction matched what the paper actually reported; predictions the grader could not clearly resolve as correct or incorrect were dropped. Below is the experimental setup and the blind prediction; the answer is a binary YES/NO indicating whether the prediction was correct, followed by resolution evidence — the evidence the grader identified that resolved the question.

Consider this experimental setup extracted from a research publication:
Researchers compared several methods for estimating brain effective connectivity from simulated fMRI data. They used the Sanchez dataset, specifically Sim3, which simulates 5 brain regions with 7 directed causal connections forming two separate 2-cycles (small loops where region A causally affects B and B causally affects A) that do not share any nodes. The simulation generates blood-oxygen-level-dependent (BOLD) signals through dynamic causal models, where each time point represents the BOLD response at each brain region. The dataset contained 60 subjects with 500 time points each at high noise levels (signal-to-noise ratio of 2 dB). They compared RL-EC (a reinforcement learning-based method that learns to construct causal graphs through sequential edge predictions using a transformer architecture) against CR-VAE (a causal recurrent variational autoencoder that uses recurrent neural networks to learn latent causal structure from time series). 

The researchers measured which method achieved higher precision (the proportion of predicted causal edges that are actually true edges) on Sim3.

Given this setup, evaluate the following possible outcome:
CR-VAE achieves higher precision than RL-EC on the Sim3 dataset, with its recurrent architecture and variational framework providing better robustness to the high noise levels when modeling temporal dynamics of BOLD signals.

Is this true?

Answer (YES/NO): NO